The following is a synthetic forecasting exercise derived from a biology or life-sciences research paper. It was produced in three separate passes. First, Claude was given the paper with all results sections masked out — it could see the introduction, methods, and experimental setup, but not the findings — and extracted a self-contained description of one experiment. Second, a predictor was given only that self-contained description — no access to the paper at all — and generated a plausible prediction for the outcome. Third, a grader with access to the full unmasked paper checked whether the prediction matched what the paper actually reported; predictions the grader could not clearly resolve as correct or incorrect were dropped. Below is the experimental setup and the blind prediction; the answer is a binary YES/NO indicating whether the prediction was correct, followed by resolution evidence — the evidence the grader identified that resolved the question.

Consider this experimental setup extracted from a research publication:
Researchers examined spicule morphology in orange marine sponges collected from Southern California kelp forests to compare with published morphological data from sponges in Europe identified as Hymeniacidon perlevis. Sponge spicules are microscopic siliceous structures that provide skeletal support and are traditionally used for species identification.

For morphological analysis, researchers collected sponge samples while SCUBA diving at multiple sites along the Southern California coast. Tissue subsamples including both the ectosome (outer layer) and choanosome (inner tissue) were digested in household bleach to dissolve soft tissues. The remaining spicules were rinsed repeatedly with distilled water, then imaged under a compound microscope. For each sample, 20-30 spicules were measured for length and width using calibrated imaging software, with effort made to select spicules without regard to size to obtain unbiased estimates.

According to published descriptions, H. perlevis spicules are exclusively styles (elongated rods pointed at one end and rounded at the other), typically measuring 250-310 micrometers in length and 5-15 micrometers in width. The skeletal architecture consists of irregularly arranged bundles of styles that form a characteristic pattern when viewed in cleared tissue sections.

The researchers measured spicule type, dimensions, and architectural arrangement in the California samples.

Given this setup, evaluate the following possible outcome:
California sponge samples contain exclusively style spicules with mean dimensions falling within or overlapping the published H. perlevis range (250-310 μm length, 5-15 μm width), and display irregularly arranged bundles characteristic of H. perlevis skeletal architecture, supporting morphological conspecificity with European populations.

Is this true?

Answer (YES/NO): YES